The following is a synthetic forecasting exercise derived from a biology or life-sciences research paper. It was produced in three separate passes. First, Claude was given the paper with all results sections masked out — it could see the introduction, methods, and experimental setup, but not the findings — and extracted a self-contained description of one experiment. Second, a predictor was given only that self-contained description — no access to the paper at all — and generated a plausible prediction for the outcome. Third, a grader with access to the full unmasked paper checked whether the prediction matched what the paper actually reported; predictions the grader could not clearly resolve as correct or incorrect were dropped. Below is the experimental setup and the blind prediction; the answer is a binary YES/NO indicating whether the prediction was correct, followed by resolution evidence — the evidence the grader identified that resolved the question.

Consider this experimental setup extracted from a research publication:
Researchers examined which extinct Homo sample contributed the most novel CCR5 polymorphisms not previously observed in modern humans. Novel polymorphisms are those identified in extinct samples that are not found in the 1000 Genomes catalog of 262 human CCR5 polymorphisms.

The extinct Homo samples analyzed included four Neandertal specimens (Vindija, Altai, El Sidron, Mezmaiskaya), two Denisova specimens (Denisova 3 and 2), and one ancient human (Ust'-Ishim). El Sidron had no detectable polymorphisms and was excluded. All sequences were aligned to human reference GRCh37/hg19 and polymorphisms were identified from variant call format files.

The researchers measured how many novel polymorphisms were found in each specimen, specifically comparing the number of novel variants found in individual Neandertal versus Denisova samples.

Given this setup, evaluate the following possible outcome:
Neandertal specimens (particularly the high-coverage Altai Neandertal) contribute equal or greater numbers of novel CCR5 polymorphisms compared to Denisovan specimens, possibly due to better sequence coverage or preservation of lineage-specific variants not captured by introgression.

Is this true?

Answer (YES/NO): NO